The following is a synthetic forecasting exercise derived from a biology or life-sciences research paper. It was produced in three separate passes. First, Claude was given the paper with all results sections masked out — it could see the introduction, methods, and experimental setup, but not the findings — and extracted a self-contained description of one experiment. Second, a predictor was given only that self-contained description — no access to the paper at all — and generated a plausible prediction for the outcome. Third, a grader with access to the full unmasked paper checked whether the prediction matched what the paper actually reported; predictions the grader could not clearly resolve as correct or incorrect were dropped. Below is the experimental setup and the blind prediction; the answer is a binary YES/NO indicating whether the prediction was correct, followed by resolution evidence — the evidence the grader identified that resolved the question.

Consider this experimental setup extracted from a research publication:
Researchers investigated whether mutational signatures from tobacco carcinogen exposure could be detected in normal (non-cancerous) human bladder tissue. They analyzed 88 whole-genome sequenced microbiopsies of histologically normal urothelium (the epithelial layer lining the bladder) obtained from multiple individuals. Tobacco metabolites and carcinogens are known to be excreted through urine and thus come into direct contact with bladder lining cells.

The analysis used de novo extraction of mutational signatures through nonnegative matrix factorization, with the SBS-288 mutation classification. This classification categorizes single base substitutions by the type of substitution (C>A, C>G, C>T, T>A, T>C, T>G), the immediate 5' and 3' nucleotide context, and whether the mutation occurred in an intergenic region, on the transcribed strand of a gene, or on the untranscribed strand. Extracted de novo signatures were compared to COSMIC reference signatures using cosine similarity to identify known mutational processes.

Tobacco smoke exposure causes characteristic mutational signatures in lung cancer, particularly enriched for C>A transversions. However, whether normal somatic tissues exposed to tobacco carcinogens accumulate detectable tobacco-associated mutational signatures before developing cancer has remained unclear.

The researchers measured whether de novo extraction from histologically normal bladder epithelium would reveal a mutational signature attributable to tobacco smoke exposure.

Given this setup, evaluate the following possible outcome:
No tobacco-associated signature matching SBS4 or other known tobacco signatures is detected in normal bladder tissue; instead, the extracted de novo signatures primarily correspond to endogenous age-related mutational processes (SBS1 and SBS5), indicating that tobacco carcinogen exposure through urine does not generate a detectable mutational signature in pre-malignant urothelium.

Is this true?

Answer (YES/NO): NO